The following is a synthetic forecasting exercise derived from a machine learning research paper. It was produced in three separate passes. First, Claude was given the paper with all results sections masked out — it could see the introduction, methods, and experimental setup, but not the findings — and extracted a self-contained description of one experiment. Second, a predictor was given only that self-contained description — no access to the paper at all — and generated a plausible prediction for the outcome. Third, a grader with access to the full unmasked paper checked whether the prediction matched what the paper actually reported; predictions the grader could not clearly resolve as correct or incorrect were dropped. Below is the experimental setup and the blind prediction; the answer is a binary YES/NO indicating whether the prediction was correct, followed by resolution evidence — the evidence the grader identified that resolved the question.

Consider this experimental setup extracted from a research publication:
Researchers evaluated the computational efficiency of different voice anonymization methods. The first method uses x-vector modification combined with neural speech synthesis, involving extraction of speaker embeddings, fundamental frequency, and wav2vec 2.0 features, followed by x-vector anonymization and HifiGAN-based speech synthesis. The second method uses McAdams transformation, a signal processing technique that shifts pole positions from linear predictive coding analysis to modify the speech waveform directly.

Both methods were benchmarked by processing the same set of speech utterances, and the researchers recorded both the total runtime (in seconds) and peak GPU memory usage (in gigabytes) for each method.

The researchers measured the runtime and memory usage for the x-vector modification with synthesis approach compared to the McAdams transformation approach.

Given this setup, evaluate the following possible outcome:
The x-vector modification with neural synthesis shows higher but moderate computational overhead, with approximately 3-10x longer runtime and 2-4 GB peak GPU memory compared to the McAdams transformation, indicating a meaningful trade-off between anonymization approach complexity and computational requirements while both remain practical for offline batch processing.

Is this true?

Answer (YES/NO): YES